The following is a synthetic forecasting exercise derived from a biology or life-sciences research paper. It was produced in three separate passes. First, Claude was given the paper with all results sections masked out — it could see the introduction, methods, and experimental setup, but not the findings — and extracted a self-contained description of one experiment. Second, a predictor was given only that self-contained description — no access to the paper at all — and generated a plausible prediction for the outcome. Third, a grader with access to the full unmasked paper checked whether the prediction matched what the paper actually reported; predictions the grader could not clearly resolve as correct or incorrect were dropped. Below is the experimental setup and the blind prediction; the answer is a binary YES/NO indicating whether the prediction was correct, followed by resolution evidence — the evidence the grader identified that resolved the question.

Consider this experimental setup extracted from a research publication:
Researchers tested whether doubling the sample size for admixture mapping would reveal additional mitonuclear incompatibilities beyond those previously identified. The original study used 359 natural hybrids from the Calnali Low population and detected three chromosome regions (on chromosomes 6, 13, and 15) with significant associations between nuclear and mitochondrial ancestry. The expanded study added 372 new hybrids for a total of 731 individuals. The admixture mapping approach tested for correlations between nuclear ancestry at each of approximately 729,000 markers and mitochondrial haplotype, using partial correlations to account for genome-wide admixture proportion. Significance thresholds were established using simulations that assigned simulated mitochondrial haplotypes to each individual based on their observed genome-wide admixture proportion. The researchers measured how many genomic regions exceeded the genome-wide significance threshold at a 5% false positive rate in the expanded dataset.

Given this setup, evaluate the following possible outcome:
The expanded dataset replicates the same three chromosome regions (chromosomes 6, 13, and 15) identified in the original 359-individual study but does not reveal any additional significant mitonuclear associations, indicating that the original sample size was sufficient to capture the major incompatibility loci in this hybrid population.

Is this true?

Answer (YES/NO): NO